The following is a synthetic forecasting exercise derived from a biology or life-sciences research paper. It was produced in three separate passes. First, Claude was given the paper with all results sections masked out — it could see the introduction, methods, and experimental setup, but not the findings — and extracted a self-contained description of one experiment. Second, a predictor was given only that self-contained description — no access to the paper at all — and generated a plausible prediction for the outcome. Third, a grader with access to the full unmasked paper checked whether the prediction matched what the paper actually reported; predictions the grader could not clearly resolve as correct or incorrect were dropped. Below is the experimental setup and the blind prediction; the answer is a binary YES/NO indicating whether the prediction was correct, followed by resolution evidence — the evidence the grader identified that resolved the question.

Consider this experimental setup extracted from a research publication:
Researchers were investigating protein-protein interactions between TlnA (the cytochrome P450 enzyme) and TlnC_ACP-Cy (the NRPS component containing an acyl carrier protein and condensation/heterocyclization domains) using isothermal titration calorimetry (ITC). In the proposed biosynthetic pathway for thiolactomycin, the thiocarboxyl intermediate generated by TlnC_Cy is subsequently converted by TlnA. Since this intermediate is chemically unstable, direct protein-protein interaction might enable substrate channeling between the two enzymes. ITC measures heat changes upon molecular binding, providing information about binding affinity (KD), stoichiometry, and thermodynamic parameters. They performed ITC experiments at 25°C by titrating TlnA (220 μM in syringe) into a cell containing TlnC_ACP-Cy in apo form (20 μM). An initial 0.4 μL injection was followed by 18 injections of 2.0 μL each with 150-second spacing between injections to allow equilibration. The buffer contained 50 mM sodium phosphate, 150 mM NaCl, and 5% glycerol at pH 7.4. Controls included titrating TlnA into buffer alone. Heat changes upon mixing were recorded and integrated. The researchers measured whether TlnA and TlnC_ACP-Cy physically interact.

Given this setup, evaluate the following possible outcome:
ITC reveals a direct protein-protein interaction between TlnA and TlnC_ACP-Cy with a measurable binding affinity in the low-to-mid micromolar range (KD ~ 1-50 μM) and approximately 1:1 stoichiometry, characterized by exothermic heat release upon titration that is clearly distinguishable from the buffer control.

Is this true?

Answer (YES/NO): NO